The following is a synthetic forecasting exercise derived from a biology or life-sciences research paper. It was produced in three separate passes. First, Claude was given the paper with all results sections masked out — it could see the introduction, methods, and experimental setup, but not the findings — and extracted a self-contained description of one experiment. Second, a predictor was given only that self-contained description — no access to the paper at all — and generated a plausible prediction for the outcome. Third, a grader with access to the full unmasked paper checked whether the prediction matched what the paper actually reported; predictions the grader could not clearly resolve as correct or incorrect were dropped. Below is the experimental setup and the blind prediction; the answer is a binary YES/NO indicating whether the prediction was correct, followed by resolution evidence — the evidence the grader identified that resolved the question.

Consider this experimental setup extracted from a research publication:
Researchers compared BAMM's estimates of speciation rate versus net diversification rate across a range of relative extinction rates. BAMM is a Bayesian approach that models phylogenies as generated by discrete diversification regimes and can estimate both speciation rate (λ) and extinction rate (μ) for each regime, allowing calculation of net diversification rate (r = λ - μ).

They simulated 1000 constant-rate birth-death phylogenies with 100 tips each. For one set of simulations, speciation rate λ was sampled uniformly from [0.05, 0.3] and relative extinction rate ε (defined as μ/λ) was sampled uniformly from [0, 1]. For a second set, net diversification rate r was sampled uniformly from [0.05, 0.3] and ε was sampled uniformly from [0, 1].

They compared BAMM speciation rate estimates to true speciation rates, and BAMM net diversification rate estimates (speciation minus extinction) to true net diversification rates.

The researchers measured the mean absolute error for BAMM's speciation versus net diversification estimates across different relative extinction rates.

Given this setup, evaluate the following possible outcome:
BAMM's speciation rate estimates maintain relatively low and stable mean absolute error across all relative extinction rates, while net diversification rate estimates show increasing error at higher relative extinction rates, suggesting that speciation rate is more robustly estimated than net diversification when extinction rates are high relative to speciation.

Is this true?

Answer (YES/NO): YES